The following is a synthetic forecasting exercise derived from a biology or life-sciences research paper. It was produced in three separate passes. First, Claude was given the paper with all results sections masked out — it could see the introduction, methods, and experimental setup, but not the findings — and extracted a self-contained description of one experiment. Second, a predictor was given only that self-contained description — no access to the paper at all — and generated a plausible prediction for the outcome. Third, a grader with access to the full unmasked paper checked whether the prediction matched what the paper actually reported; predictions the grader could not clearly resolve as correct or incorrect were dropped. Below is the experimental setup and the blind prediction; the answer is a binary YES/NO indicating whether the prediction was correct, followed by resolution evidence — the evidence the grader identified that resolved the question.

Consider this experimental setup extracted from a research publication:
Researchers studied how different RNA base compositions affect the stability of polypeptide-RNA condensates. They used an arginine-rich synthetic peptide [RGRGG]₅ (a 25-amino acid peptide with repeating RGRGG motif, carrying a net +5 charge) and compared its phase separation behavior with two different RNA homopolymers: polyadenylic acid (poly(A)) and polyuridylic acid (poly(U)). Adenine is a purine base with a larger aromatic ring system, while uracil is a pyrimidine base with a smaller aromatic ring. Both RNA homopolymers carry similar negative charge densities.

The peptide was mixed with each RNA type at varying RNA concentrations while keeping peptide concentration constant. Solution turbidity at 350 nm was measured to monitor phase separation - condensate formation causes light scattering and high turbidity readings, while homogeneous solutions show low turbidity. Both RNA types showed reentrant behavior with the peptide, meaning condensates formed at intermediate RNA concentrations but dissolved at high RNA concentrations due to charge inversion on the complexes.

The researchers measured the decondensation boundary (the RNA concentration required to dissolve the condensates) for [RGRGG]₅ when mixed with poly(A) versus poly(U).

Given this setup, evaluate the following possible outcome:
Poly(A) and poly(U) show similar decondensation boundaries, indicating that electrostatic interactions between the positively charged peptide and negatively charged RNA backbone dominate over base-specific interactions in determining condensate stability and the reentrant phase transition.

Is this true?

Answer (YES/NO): NO